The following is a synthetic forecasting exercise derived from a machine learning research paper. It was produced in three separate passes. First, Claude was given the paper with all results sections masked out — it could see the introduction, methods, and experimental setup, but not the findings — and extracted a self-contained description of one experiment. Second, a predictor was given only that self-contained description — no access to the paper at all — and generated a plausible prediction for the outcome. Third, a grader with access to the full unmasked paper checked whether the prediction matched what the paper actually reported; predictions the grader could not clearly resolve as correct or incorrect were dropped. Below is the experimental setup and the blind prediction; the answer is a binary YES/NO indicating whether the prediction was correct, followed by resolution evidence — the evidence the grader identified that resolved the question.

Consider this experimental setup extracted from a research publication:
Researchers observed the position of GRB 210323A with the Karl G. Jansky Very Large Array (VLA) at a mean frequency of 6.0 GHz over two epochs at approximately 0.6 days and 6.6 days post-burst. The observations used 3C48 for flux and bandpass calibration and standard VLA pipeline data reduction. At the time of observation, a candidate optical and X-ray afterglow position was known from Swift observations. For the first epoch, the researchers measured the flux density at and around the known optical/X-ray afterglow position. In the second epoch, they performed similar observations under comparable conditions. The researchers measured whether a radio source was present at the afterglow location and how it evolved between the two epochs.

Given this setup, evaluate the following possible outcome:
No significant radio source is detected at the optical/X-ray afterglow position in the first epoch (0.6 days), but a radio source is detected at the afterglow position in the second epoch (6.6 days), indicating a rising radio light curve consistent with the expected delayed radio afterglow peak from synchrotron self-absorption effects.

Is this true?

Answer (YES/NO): NO